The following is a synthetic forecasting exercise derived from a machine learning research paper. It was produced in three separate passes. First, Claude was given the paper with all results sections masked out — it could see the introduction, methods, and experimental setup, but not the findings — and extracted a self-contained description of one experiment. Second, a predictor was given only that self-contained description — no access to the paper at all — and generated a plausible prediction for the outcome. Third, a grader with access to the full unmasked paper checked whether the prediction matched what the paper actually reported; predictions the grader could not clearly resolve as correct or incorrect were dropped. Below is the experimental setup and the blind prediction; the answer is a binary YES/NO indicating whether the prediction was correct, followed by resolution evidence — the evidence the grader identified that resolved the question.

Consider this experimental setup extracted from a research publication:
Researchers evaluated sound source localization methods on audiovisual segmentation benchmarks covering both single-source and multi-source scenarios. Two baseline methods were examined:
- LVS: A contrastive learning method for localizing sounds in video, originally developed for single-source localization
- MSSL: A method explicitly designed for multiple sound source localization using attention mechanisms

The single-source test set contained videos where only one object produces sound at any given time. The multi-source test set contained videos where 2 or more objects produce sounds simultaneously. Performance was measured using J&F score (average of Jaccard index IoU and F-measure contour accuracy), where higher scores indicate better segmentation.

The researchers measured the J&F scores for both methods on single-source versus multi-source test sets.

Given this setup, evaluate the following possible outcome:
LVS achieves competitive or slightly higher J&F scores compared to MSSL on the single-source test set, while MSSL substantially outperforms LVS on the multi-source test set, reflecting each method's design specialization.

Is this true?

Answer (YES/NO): NO